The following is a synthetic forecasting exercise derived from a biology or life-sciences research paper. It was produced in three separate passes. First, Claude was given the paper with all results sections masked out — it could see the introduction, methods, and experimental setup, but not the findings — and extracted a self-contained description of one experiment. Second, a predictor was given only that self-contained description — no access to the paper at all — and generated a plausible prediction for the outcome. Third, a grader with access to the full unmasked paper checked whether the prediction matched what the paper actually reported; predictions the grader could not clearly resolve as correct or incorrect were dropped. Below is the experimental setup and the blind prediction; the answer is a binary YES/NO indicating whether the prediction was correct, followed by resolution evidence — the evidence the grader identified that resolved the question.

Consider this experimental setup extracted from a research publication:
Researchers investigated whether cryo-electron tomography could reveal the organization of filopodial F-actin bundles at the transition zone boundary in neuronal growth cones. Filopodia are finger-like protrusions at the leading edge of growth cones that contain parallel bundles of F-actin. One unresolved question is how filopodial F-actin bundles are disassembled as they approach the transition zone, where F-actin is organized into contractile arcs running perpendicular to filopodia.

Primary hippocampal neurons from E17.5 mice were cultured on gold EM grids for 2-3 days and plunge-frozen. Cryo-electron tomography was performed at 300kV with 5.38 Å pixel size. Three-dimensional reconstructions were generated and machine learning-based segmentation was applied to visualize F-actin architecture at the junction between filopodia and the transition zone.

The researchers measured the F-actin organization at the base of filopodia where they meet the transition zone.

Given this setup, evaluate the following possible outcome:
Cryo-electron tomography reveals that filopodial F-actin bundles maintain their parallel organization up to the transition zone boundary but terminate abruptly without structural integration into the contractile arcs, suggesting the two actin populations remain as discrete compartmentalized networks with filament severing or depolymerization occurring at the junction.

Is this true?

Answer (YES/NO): NO